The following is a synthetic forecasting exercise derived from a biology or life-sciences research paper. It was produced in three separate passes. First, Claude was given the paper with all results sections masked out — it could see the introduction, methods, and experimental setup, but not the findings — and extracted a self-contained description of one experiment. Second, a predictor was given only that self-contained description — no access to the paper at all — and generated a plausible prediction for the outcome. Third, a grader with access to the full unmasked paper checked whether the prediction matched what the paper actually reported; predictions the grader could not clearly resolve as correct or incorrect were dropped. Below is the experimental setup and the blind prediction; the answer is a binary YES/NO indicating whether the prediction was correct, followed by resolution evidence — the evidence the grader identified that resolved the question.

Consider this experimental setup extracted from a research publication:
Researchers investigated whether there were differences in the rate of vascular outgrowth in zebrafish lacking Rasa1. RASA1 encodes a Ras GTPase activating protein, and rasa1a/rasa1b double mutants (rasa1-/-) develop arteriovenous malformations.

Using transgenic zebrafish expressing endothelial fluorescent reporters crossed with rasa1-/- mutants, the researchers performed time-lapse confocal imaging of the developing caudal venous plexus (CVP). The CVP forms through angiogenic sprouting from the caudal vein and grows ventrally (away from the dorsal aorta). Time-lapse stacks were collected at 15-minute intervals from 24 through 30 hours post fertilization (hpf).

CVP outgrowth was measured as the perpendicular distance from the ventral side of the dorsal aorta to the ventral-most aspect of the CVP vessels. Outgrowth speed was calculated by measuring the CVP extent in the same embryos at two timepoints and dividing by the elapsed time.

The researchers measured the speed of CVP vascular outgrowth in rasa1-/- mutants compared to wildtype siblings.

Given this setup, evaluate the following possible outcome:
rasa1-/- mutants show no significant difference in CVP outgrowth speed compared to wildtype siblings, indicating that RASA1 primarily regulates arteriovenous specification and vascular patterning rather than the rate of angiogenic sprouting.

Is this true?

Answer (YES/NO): YES